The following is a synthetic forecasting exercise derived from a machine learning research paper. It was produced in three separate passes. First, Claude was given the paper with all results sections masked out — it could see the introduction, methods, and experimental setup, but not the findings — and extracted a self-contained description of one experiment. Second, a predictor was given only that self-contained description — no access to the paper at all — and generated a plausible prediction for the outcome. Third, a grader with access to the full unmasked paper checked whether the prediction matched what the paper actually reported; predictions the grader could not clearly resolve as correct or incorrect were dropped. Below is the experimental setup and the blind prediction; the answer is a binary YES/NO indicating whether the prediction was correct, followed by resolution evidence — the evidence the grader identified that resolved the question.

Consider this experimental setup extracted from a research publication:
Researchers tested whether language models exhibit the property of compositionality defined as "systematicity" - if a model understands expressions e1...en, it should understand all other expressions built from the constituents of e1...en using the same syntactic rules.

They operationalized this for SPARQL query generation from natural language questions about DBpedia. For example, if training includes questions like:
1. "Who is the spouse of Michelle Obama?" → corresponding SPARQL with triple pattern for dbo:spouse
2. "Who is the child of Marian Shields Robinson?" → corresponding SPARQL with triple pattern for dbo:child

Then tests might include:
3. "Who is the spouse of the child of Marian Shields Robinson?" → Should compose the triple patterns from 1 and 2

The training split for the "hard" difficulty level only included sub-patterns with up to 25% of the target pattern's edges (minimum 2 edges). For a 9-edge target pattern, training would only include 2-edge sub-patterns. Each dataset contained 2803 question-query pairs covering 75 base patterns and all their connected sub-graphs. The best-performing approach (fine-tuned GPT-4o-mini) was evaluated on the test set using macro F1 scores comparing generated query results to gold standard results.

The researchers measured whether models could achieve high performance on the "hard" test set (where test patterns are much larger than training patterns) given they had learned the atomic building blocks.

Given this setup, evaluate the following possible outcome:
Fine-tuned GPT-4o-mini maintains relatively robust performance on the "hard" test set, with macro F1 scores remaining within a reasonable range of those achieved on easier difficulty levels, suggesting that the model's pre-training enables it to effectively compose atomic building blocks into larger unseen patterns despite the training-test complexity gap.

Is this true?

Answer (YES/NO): NO